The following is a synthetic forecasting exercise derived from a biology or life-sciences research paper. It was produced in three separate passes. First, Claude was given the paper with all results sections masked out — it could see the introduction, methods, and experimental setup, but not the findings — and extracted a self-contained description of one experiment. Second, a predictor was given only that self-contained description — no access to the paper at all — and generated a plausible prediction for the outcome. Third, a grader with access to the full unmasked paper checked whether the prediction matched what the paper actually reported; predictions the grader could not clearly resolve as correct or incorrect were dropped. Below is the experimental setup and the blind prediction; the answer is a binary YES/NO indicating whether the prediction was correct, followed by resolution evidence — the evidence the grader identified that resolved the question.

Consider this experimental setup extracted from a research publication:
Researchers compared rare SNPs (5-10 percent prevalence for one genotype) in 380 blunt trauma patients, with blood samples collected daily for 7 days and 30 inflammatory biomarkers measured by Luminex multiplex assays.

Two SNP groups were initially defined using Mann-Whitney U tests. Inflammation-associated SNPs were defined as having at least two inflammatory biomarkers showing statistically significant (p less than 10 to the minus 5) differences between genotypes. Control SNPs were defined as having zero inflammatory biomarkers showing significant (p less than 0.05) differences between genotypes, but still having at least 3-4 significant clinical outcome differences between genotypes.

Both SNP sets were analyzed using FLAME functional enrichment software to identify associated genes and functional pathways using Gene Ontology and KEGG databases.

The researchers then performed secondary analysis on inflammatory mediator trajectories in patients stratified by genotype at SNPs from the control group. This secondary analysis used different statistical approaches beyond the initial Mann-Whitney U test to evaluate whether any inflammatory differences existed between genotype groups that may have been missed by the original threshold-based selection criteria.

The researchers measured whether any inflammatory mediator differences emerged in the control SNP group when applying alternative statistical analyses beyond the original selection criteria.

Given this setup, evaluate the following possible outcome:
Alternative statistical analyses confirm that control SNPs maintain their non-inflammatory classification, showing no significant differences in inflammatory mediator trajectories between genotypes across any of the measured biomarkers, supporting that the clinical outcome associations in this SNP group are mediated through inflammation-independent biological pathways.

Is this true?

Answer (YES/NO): NO